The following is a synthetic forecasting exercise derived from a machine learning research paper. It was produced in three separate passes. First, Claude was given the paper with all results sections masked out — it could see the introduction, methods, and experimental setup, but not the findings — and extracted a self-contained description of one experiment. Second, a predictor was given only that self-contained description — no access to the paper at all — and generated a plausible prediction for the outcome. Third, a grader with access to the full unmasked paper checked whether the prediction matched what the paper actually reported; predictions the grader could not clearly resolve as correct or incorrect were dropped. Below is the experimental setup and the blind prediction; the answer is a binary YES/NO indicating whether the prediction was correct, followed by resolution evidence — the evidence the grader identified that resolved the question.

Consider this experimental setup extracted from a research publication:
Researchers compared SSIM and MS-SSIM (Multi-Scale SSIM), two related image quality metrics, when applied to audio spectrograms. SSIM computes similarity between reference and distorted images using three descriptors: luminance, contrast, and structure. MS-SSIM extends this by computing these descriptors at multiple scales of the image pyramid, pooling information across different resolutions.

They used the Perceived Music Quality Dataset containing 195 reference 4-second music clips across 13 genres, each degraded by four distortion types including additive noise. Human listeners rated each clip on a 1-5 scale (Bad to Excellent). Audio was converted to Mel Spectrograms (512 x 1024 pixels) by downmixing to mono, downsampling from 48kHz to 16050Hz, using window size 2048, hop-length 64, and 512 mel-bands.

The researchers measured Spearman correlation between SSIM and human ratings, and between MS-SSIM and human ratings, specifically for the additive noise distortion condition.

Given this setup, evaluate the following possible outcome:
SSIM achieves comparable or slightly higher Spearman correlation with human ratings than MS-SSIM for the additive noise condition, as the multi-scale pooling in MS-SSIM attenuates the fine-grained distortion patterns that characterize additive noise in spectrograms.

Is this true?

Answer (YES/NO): NO